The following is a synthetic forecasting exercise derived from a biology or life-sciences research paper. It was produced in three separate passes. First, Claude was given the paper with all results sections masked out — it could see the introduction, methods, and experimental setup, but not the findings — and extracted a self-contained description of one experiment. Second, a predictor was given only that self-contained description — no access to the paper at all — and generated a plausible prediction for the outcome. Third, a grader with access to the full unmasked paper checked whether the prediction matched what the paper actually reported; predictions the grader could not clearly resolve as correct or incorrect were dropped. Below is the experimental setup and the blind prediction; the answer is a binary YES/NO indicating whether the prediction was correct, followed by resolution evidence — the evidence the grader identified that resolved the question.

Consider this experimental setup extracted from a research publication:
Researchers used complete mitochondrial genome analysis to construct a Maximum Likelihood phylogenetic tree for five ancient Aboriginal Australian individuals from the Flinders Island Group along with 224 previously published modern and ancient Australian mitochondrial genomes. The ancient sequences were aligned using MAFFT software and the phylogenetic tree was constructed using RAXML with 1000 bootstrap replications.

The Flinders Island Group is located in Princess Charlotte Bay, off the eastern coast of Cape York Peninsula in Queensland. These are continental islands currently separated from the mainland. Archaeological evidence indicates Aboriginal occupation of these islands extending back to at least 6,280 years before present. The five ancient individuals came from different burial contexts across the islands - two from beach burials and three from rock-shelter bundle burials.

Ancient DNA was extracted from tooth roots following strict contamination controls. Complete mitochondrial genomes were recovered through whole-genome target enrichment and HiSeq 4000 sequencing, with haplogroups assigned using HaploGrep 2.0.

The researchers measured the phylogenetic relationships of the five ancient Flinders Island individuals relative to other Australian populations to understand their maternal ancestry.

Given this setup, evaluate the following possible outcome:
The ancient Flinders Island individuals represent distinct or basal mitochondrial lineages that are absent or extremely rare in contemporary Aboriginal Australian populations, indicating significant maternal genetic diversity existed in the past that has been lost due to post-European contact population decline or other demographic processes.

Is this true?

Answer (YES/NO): NO